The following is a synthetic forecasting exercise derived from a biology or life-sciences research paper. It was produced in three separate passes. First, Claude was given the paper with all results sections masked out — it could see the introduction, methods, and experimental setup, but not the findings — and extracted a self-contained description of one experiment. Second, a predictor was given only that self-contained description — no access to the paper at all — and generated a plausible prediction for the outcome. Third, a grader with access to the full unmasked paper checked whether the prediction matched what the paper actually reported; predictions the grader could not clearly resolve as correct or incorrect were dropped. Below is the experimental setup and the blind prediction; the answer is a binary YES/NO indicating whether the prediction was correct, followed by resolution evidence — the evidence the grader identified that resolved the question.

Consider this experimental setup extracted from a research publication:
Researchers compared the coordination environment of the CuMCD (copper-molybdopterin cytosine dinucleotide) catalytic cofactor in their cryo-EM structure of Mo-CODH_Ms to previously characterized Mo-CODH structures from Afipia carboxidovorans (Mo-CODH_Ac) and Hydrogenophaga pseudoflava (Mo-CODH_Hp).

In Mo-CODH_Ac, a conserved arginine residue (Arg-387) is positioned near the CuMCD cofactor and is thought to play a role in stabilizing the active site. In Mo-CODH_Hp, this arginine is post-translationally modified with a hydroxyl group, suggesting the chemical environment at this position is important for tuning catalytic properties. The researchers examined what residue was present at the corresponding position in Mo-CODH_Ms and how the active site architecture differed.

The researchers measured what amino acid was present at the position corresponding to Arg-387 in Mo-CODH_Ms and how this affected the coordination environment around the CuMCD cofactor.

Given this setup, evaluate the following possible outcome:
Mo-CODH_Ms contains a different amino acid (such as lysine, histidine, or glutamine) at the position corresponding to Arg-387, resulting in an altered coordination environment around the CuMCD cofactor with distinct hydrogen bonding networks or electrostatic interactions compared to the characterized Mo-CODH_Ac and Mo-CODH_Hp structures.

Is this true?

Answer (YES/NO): NO